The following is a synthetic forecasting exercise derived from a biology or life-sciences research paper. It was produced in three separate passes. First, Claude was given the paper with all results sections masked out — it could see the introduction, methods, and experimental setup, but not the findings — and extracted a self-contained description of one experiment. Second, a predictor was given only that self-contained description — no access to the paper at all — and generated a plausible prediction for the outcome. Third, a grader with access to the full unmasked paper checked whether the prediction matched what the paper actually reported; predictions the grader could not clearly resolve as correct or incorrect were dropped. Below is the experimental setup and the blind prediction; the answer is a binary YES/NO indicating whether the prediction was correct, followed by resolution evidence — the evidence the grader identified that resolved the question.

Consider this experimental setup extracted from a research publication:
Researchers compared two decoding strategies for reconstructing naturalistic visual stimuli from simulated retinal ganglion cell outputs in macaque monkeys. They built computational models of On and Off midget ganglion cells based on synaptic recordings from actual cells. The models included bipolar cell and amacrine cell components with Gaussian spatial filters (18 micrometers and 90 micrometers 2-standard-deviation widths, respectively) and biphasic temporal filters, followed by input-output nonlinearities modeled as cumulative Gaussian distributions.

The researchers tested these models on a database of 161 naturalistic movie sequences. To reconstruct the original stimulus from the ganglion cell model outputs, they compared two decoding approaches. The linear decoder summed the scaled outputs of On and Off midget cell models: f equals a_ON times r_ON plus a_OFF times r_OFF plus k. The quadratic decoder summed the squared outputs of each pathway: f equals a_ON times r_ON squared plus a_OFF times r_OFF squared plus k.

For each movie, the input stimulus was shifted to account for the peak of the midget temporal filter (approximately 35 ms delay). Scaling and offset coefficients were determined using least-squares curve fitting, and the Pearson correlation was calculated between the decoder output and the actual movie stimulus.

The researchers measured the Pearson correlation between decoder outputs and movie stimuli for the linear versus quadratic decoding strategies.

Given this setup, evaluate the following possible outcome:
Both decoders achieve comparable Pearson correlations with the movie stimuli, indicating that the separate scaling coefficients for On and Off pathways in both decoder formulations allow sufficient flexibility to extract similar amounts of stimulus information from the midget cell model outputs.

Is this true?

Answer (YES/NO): NO